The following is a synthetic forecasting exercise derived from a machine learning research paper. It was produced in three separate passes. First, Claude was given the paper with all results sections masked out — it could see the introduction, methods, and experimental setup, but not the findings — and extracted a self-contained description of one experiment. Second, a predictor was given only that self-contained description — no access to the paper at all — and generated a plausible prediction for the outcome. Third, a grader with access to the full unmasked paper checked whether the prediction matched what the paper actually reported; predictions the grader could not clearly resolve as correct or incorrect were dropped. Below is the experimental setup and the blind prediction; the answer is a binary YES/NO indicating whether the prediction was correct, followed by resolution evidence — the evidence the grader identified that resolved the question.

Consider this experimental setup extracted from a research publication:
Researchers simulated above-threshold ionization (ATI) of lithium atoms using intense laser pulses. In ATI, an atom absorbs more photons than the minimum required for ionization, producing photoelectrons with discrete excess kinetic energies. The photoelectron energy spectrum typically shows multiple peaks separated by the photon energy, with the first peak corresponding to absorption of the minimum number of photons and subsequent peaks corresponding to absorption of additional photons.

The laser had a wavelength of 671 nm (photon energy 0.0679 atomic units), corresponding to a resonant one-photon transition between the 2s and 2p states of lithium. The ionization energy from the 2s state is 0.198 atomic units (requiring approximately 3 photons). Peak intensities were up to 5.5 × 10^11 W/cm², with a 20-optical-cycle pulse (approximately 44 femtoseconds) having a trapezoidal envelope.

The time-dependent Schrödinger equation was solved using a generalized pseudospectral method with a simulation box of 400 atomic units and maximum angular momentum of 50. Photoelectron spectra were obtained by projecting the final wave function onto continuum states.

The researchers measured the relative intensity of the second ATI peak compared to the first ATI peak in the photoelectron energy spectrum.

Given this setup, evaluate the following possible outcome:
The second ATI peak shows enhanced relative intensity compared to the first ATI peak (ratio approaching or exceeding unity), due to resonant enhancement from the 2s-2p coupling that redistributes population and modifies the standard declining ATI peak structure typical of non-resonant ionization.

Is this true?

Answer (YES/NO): NO